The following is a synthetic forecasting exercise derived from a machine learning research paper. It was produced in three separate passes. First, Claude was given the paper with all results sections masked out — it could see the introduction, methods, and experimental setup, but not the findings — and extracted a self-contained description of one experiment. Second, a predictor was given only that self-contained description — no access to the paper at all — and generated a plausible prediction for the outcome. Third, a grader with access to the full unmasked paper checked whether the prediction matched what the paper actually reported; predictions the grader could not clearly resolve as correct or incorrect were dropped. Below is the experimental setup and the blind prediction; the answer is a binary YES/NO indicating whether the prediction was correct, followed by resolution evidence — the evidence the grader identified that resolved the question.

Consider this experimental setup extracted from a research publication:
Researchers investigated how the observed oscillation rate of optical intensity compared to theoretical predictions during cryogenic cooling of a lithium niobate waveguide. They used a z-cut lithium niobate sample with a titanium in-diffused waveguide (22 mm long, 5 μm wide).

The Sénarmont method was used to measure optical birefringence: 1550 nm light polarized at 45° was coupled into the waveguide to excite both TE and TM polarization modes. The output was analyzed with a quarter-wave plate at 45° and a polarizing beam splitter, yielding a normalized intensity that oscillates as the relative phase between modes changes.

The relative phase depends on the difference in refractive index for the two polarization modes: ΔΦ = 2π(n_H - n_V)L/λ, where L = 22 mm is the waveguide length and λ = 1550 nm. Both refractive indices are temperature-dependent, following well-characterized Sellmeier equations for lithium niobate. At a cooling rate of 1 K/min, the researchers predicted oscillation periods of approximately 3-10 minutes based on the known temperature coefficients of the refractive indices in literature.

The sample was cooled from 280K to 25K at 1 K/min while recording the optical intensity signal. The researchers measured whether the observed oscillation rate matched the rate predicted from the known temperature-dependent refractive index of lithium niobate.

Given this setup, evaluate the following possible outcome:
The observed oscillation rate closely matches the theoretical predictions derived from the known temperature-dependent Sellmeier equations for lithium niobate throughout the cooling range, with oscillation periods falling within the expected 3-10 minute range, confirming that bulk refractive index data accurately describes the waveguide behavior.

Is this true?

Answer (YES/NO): YES